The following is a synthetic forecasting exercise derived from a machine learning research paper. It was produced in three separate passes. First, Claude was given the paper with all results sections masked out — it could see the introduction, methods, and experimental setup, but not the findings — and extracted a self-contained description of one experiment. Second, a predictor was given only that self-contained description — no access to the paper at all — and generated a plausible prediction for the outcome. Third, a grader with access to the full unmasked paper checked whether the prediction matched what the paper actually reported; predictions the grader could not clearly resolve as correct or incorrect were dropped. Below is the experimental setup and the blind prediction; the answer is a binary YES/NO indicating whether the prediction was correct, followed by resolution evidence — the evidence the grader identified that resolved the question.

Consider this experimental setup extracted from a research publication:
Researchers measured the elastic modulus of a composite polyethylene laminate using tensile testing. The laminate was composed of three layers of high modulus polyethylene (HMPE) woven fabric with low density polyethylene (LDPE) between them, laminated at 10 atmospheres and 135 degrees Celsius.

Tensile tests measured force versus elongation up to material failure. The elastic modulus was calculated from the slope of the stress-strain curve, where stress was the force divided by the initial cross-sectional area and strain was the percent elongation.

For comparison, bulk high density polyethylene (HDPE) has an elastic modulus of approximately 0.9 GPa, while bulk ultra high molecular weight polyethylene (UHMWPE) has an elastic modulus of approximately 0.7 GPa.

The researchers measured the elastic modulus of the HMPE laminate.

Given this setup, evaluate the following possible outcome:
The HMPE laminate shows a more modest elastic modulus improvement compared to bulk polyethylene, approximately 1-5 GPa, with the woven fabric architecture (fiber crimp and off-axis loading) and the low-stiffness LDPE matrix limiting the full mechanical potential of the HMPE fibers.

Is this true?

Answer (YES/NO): YES